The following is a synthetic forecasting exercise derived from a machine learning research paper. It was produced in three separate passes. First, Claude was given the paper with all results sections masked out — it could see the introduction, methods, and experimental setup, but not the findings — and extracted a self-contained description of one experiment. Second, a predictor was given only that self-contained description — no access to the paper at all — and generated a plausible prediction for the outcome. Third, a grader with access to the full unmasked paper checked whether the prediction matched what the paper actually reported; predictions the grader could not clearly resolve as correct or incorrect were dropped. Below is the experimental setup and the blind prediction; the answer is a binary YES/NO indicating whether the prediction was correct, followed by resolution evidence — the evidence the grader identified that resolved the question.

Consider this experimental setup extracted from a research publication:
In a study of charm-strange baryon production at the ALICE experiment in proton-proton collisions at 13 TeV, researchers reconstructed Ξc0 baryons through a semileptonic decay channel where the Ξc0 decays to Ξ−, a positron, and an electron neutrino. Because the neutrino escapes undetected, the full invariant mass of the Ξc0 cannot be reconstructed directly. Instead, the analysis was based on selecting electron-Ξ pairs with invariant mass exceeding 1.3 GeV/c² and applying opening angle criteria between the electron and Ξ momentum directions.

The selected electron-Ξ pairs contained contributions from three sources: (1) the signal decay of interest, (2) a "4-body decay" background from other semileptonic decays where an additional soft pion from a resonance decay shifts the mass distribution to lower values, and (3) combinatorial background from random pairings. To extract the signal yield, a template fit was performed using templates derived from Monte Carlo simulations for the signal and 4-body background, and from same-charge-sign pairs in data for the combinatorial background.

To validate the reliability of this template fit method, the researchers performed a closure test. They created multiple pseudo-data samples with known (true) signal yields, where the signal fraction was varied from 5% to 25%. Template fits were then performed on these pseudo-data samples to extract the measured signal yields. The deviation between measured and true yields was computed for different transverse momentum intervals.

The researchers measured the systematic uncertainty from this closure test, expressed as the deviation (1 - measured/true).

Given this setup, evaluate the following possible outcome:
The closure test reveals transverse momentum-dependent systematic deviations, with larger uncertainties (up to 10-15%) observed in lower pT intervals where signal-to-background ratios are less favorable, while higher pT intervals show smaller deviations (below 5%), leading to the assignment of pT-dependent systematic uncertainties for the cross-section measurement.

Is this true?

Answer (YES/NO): NO